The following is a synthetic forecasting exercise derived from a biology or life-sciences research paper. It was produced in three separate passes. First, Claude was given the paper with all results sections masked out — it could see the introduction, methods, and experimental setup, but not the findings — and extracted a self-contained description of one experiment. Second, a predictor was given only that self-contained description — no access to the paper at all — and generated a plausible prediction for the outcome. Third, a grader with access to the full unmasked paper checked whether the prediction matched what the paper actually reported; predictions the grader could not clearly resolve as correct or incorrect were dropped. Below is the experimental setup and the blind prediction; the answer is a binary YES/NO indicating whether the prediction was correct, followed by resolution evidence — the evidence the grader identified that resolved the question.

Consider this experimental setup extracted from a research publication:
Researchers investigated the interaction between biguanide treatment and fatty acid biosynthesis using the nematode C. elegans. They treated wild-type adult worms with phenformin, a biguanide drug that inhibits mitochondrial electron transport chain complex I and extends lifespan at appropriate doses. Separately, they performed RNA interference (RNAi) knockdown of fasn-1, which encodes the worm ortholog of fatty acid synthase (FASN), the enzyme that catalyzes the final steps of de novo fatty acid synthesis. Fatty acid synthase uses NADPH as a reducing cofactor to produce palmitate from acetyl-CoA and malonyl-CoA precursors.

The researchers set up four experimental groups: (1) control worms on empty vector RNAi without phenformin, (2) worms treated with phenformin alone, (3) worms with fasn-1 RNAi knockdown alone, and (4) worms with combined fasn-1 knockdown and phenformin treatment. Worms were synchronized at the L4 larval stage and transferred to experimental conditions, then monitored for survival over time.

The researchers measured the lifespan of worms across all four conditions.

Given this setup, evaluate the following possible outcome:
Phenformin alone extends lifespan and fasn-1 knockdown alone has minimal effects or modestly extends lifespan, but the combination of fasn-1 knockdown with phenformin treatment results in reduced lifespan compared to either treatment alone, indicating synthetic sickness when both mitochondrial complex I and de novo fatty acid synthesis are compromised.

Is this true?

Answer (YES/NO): YES